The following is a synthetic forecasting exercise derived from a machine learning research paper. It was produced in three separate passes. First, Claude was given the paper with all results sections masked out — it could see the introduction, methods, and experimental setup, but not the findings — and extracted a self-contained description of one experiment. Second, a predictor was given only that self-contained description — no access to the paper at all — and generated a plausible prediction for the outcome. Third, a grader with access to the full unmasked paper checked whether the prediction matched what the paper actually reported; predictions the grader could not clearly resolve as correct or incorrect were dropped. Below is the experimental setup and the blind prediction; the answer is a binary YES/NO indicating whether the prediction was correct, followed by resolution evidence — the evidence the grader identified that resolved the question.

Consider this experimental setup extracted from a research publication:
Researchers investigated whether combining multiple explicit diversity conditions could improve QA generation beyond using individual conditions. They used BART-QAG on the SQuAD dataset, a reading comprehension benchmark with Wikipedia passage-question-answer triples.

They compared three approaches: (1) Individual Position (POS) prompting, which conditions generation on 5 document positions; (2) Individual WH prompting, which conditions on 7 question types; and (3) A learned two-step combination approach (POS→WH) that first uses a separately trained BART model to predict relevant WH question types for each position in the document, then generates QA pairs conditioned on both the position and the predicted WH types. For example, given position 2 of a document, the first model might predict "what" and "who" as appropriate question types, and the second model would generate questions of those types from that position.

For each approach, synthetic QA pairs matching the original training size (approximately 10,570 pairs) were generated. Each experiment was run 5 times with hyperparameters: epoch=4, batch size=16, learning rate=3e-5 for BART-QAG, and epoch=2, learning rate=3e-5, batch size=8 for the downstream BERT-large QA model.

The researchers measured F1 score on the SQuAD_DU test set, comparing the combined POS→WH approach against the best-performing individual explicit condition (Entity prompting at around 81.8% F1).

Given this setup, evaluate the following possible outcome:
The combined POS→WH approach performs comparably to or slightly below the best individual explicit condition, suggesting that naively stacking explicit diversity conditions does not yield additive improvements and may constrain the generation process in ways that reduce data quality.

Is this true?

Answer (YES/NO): NO